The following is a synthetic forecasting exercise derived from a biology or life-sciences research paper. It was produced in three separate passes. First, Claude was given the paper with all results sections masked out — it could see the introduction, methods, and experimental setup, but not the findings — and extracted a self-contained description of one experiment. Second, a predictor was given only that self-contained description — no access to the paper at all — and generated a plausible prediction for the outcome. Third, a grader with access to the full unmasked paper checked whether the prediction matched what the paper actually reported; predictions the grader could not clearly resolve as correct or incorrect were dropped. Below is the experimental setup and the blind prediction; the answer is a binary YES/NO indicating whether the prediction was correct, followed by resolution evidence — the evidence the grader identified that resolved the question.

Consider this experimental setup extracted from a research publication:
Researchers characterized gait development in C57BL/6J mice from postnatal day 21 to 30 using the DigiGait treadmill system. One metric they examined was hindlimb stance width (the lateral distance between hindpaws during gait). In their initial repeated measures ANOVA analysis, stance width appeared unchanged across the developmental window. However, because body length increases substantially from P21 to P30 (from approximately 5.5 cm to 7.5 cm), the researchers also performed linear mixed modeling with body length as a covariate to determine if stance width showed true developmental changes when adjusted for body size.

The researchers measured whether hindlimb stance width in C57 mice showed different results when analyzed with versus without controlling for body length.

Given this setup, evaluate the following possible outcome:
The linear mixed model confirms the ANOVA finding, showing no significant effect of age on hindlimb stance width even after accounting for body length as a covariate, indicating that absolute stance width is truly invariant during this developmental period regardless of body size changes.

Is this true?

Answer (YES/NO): NO